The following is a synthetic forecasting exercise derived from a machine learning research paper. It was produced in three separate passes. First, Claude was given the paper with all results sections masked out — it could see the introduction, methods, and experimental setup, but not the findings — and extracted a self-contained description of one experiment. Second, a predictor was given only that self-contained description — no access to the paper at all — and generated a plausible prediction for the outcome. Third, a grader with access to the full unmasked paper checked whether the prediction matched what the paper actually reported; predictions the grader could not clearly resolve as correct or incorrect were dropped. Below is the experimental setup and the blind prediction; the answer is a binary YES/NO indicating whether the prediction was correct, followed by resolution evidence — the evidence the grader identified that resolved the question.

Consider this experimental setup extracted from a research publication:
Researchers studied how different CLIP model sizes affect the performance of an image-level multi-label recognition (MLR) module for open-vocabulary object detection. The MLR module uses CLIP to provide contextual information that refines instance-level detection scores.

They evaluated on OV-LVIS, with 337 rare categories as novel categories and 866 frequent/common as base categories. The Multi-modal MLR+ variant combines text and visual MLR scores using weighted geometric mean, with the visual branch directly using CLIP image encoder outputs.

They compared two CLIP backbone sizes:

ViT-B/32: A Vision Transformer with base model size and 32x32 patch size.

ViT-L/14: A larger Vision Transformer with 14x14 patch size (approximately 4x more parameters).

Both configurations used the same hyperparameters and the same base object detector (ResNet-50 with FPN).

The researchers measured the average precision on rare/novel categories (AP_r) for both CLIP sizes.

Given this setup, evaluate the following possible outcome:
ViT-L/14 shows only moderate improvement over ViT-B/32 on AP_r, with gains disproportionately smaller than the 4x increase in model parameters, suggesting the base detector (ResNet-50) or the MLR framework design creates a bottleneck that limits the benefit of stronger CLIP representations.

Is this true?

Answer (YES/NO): YES